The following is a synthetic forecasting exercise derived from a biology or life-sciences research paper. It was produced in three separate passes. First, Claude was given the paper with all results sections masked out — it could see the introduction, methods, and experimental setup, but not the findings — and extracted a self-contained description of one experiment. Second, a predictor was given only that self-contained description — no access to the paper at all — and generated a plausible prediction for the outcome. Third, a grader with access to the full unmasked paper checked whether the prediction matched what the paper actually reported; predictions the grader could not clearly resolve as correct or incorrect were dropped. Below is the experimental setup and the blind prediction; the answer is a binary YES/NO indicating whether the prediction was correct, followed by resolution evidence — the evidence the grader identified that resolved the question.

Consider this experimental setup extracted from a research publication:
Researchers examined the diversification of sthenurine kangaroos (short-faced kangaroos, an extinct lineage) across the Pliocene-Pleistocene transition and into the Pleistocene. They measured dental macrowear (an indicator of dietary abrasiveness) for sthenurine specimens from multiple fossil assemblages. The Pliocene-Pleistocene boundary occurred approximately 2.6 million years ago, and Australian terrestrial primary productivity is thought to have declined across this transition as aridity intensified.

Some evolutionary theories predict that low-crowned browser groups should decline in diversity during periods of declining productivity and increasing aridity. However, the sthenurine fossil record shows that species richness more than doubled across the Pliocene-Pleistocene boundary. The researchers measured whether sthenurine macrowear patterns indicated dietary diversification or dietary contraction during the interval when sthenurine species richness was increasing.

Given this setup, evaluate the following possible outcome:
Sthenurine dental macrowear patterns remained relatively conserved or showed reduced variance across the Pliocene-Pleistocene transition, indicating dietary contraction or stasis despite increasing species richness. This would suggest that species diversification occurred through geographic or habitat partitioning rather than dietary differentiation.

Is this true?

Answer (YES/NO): NO